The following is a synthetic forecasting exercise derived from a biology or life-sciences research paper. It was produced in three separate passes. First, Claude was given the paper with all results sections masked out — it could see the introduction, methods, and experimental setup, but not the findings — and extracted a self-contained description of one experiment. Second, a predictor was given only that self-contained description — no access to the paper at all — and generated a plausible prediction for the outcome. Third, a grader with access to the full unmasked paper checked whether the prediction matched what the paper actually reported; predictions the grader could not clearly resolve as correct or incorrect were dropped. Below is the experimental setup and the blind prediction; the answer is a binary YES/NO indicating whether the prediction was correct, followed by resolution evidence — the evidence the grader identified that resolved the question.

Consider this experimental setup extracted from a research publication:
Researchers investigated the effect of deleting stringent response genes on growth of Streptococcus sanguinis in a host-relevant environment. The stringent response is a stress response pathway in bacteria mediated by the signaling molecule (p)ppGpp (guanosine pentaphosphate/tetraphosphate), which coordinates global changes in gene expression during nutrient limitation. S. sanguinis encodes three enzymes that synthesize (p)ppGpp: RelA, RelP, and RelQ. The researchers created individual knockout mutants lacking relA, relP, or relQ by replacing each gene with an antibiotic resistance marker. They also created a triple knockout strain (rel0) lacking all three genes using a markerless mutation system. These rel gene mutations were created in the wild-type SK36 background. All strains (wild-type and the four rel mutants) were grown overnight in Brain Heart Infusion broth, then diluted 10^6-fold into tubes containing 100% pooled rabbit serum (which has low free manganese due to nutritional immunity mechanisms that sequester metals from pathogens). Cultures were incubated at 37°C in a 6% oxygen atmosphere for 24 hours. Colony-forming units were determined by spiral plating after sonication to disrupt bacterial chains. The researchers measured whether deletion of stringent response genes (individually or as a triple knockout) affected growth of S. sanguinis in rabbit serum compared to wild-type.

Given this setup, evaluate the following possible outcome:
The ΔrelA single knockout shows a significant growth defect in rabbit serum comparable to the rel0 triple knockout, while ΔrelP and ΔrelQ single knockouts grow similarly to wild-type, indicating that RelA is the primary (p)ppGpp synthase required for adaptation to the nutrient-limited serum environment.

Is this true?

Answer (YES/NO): NO